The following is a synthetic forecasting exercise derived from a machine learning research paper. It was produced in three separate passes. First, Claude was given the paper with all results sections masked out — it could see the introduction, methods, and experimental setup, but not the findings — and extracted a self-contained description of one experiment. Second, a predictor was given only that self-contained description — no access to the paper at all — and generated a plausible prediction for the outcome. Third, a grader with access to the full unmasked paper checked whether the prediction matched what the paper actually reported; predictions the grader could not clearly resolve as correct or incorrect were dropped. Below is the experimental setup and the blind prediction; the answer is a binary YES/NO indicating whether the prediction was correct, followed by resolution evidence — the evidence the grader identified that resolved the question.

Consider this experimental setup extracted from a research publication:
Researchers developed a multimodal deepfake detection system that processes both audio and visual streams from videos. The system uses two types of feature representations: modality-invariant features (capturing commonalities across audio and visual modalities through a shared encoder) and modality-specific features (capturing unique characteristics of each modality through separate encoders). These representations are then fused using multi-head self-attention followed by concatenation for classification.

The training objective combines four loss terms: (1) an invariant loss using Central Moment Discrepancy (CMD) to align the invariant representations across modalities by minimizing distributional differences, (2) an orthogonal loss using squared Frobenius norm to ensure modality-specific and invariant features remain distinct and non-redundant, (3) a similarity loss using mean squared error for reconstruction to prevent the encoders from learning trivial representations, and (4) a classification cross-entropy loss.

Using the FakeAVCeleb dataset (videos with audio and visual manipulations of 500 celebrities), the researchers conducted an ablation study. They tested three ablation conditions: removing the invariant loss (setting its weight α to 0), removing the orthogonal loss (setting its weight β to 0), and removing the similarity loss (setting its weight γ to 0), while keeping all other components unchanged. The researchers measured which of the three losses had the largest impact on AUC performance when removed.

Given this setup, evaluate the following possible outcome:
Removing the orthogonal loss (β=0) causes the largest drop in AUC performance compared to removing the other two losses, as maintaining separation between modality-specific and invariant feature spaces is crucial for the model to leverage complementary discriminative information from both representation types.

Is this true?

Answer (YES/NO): YES